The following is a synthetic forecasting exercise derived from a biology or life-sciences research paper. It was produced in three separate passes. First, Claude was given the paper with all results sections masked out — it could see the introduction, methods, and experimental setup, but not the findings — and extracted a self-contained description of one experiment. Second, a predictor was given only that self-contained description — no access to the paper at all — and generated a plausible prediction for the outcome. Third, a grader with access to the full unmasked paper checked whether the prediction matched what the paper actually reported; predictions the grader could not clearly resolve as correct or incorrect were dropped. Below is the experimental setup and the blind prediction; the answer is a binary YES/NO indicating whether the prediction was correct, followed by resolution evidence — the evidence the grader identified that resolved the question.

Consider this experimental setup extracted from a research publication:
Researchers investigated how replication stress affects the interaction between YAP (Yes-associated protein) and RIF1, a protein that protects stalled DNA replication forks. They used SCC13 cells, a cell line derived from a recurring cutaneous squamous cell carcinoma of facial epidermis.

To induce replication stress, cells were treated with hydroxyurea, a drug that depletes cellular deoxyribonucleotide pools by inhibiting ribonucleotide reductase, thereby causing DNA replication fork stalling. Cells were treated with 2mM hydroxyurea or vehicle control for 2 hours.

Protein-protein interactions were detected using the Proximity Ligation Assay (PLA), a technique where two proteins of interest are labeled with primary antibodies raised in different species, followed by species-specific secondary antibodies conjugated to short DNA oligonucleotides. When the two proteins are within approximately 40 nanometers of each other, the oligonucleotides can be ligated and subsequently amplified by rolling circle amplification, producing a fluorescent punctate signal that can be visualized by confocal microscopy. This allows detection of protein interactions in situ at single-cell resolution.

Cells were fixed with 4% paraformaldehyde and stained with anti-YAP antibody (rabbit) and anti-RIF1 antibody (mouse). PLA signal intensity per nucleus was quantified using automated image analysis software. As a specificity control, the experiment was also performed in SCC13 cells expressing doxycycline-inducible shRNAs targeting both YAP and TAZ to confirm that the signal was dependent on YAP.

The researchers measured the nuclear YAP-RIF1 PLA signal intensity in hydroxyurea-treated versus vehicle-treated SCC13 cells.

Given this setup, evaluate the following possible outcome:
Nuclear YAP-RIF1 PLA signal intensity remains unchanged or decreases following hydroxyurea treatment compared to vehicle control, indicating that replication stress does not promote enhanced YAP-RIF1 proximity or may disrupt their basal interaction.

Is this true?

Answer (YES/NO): YES